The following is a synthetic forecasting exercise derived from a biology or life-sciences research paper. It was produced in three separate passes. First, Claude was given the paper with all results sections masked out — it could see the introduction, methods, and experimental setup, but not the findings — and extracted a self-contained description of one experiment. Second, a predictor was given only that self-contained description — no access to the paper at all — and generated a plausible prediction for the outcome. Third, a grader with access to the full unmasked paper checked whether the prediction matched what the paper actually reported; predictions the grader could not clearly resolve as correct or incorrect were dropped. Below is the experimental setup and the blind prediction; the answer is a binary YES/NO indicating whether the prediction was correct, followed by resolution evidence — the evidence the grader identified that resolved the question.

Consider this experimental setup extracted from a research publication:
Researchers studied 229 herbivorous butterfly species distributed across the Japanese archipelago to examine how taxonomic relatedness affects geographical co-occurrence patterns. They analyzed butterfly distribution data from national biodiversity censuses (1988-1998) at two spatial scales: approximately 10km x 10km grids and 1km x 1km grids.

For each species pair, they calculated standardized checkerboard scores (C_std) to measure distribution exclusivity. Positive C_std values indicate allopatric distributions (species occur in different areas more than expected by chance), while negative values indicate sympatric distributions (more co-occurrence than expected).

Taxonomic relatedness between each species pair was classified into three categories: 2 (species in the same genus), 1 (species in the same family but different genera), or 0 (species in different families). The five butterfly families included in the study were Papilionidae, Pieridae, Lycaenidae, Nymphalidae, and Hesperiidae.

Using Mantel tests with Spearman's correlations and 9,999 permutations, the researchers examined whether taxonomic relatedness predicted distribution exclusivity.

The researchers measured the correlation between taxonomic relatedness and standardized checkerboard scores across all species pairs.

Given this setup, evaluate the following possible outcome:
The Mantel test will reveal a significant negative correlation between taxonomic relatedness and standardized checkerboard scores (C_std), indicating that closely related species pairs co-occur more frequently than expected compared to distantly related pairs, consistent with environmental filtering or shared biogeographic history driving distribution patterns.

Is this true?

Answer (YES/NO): YES